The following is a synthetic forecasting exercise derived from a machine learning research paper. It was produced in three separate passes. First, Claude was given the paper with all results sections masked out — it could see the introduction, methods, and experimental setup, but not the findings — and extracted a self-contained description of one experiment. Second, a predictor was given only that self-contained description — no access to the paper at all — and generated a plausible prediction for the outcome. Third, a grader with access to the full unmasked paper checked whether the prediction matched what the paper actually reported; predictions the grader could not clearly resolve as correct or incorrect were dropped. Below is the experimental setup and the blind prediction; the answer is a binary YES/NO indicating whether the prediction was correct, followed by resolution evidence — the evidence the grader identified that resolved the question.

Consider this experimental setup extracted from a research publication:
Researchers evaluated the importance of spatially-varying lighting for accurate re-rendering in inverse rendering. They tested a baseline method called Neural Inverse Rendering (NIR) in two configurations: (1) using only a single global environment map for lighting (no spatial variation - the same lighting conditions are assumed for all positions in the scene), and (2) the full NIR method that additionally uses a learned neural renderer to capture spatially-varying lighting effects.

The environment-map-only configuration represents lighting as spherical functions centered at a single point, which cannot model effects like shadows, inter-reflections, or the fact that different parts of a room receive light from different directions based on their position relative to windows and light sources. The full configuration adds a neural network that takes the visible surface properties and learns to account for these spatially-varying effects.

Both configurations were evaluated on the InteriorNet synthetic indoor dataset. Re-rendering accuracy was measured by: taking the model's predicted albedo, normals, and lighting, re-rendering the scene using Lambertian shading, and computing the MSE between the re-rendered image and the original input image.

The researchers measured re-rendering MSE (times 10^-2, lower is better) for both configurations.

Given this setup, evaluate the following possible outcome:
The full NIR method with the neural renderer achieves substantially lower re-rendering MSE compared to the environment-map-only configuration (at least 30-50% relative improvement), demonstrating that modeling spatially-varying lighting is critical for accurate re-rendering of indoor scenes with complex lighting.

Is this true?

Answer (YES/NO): YES